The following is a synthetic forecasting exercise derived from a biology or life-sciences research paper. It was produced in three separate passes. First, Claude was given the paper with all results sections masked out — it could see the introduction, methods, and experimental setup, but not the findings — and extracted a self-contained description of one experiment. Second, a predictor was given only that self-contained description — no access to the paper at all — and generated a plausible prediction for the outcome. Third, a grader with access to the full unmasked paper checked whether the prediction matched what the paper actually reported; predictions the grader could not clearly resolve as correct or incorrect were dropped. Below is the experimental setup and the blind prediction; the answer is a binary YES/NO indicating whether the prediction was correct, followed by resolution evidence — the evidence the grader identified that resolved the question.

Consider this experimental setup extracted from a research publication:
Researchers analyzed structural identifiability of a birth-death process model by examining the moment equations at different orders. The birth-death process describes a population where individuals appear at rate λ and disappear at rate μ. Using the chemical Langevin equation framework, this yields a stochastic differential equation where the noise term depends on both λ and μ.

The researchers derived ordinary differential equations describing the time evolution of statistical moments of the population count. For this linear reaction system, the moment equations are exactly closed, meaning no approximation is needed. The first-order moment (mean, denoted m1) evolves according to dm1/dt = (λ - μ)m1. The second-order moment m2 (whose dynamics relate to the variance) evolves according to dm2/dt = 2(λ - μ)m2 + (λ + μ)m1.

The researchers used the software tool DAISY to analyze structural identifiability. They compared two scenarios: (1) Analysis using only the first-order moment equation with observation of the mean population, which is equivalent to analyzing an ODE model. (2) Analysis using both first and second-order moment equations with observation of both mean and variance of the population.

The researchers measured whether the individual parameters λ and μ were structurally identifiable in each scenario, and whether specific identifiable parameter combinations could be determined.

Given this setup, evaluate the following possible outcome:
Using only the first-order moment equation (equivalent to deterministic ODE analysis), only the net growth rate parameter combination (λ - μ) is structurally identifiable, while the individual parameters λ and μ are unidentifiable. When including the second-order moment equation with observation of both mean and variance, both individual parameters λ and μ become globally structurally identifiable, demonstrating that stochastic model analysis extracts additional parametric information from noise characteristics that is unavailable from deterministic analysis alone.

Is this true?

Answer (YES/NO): YES